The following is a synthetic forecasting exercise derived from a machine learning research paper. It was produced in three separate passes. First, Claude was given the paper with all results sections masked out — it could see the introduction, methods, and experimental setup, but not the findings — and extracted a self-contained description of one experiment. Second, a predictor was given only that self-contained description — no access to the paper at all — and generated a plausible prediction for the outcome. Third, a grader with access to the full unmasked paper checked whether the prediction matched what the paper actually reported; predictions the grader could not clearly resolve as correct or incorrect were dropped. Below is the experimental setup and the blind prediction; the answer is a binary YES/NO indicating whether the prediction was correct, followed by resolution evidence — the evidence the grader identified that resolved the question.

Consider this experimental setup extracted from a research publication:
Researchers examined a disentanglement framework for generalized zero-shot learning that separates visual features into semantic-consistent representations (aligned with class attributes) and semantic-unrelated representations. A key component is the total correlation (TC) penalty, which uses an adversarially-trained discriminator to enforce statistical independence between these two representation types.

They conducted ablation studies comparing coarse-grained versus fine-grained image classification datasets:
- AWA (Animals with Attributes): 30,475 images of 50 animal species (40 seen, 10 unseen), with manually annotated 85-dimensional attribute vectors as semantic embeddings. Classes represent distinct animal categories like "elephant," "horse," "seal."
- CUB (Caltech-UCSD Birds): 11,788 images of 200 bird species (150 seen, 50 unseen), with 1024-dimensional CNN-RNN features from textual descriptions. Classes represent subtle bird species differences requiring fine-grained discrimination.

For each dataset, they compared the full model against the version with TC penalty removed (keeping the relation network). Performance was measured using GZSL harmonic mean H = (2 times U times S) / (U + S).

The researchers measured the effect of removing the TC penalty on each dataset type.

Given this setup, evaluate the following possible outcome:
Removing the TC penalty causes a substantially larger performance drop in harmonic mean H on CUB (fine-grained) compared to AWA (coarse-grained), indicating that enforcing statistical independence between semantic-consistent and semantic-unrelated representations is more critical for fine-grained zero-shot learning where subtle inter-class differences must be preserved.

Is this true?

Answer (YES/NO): YES